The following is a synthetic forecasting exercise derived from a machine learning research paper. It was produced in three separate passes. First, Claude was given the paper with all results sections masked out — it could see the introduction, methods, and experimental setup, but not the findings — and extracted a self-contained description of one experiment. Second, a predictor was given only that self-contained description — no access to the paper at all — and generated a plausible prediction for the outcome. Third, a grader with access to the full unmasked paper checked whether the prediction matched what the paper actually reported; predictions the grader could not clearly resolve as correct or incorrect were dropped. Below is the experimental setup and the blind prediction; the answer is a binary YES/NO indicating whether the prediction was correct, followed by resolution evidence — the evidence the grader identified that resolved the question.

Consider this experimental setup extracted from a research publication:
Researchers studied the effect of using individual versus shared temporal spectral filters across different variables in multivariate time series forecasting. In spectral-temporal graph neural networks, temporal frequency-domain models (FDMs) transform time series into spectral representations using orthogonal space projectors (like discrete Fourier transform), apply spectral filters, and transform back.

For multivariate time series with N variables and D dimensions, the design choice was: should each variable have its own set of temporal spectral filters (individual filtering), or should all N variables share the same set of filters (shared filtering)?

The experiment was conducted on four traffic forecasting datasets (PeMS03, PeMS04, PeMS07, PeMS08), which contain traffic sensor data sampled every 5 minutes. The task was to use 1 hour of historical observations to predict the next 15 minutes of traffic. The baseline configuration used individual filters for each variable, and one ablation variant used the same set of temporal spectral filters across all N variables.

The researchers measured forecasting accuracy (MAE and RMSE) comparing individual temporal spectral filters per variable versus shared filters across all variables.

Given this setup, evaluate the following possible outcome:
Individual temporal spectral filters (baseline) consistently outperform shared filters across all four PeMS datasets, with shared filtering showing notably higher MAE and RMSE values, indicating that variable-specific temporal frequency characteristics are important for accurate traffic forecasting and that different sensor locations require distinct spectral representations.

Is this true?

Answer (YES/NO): YES